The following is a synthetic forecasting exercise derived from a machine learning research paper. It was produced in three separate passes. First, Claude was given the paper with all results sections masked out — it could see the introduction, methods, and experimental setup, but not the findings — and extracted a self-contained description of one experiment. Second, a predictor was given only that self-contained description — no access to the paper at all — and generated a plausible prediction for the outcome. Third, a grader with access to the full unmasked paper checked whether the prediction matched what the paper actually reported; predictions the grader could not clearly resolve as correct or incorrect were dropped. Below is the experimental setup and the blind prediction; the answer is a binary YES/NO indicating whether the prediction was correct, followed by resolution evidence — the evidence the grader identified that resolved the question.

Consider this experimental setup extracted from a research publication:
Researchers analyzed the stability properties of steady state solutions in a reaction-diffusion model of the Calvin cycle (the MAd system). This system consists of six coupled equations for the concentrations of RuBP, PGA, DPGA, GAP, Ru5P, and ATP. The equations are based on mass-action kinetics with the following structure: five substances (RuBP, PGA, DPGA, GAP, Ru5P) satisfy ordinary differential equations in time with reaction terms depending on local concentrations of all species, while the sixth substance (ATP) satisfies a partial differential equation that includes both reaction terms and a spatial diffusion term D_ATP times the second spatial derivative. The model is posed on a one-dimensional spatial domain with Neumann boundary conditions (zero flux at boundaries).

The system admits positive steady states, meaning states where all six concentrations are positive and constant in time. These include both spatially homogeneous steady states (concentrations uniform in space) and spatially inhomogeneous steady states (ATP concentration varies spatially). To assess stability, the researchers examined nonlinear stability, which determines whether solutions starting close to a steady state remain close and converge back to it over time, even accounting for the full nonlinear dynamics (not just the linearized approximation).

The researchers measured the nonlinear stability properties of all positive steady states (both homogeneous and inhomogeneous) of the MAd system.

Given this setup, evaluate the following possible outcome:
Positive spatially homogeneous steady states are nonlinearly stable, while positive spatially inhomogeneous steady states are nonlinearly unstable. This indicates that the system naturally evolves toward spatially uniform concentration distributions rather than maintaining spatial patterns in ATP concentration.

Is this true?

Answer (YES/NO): NO